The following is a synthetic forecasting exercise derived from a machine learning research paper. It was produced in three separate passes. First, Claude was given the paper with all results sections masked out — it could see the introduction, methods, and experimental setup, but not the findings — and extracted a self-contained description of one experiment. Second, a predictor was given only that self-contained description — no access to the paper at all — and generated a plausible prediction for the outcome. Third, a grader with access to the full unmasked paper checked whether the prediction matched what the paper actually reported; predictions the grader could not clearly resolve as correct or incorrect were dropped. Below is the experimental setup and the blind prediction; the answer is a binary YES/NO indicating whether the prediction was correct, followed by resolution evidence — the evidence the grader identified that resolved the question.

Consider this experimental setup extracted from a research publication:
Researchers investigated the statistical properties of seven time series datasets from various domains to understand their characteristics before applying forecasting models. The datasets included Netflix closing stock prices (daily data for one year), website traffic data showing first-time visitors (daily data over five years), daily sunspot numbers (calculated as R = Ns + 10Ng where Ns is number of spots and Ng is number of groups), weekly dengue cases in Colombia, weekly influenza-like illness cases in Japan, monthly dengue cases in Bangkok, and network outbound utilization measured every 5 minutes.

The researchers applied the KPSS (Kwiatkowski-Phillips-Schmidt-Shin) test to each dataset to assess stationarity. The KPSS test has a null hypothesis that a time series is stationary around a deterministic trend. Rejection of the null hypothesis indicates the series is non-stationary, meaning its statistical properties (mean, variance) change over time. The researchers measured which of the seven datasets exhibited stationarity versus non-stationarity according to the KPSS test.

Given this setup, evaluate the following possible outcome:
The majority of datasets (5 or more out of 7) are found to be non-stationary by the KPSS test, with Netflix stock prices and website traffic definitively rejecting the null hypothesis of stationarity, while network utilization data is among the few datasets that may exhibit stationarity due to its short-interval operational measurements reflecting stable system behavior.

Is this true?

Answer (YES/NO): NO